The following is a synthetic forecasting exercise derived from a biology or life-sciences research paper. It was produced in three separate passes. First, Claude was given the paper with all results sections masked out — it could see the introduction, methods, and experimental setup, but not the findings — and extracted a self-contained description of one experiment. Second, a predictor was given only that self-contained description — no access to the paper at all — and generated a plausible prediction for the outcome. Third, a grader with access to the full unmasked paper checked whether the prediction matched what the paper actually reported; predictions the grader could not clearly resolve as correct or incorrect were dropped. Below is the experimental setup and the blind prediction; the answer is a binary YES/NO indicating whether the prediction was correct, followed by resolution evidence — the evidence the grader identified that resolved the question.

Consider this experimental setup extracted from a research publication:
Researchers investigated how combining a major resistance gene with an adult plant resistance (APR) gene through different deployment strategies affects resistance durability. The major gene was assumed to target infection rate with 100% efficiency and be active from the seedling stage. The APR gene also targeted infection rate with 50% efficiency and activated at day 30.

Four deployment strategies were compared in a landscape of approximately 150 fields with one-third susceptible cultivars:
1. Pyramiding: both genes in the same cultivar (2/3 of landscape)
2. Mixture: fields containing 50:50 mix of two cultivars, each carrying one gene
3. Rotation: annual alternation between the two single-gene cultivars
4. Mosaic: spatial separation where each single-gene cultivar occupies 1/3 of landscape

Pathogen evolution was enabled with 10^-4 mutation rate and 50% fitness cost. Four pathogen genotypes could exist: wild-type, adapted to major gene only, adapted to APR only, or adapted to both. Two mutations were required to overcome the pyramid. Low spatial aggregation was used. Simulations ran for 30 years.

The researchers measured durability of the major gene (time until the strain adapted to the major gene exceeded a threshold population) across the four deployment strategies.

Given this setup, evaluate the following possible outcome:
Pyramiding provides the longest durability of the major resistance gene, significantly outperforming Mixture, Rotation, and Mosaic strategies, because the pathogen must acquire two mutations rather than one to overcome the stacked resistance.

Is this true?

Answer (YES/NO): NO